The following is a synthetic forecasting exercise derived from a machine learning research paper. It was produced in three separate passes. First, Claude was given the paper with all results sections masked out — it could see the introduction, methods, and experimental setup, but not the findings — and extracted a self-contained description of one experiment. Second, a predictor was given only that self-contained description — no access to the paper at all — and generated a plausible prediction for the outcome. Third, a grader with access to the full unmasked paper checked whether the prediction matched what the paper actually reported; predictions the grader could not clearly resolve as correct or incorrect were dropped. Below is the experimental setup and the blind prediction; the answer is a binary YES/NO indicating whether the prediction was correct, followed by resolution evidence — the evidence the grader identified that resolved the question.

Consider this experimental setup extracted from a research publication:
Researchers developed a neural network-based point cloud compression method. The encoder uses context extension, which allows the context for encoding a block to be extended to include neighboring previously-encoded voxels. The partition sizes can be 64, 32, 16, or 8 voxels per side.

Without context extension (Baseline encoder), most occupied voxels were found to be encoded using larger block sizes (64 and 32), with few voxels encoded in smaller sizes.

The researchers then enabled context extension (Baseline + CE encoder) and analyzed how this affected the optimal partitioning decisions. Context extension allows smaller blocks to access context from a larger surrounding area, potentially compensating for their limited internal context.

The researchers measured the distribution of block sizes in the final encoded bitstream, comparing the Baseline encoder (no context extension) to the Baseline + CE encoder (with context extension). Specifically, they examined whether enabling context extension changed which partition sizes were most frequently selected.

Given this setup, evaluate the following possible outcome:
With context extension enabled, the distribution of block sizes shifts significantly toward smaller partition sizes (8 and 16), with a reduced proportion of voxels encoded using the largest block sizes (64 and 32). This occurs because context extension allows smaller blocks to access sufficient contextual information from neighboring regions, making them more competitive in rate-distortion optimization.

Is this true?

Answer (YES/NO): NO